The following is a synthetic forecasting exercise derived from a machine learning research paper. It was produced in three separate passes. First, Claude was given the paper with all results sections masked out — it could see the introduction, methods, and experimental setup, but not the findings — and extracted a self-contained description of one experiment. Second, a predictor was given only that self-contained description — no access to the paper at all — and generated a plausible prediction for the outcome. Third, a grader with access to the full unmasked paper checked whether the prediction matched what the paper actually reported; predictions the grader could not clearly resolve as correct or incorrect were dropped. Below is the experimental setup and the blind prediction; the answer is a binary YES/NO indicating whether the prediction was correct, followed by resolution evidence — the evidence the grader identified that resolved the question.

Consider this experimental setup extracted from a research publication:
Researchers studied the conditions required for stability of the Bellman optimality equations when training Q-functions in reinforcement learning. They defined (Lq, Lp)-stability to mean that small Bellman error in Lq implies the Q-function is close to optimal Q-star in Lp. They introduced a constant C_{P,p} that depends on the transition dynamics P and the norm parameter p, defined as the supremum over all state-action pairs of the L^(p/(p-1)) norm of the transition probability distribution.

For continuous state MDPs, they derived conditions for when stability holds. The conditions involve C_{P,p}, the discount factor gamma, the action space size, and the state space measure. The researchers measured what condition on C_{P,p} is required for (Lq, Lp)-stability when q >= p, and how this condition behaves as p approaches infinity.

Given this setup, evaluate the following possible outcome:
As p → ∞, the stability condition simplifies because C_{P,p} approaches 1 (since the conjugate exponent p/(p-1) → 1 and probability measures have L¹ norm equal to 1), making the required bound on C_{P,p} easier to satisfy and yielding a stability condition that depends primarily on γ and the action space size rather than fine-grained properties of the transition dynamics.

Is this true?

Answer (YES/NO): YES